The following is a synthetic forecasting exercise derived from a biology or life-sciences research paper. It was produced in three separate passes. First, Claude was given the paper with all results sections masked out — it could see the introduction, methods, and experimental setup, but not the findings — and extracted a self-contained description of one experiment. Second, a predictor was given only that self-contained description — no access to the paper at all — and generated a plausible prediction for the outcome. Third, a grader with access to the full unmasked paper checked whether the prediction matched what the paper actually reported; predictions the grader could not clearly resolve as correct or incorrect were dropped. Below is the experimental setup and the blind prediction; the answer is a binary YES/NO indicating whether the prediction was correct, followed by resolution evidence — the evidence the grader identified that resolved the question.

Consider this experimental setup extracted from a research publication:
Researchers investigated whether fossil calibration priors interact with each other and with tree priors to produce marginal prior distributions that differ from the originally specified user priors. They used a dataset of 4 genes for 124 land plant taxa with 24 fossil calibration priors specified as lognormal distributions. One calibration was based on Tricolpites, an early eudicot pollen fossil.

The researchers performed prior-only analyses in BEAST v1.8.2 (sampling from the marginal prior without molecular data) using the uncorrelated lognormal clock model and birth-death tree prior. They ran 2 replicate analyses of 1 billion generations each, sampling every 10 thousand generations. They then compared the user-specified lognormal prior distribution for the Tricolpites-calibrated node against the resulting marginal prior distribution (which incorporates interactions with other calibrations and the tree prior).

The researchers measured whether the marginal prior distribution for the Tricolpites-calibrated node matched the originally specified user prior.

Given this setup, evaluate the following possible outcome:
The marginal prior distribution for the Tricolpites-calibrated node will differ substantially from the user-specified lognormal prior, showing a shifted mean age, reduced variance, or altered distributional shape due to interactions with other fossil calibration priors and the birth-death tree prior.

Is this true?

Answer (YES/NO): YES